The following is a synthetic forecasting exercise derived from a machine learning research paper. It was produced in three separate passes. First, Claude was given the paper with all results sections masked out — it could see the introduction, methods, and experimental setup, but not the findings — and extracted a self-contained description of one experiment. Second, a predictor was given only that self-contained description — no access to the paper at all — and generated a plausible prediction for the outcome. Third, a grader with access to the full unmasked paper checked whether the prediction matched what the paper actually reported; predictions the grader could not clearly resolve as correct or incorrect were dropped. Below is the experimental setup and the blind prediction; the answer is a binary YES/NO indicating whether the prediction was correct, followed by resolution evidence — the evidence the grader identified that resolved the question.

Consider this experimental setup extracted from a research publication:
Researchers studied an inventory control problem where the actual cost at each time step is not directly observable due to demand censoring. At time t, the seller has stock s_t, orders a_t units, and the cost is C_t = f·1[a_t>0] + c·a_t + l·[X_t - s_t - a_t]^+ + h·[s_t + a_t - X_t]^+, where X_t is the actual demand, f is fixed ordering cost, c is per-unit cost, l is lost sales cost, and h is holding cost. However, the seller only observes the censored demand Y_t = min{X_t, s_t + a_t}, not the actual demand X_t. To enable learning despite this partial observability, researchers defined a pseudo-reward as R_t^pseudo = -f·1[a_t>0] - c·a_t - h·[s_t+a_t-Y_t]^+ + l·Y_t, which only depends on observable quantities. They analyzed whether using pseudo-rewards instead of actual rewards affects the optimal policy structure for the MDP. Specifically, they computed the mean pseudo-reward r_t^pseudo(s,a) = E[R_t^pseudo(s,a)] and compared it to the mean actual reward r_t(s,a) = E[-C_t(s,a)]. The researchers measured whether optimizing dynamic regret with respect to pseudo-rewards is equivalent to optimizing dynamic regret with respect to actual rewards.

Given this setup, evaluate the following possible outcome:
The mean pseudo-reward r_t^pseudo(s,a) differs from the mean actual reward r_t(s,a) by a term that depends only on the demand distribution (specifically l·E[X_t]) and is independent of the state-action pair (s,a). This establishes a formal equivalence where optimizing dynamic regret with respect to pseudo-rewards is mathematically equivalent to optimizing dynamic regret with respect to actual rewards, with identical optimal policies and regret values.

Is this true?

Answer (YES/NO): YES